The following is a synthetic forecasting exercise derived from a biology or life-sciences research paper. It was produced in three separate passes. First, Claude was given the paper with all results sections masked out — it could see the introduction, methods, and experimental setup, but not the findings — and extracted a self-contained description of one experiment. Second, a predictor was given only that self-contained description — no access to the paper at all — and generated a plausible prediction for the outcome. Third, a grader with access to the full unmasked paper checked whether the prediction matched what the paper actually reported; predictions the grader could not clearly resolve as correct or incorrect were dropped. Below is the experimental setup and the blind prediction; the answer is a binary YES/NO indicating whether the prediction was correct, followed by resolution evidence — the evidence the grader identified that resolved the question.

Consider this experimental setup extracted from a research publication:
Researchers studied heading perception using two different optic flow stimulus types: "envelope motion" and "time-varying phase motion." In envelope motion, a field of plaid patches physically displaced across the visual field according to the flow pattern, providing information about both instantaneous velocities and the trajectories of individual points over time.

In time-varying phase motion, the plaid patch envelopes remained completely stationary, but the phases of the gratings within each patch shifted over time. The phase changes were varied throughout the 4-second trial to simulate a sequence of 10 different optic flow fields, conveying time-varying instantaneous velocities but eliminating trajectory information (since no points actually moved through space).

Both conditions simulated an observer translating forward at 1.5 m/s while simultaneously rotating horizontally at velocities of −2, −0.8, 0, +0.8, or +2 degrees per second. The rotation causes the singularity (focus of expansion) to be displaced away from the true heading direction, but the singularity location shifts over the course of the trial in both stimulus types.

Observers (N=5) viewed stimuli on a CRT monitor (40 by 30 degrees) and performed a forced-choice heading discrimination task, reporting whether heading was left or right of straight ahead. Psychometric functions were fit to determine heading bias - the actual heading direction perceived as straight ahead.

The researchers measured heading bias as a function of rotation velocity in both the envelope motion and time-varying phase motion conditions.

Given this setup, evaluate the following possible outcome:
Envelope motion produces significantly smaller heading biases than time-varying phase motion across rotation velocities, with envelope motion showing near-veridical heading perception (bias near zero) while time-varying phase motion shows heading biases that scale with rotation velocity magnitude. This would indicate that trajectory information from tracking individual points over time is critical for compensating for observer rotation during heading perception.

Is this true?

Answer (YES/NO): NO